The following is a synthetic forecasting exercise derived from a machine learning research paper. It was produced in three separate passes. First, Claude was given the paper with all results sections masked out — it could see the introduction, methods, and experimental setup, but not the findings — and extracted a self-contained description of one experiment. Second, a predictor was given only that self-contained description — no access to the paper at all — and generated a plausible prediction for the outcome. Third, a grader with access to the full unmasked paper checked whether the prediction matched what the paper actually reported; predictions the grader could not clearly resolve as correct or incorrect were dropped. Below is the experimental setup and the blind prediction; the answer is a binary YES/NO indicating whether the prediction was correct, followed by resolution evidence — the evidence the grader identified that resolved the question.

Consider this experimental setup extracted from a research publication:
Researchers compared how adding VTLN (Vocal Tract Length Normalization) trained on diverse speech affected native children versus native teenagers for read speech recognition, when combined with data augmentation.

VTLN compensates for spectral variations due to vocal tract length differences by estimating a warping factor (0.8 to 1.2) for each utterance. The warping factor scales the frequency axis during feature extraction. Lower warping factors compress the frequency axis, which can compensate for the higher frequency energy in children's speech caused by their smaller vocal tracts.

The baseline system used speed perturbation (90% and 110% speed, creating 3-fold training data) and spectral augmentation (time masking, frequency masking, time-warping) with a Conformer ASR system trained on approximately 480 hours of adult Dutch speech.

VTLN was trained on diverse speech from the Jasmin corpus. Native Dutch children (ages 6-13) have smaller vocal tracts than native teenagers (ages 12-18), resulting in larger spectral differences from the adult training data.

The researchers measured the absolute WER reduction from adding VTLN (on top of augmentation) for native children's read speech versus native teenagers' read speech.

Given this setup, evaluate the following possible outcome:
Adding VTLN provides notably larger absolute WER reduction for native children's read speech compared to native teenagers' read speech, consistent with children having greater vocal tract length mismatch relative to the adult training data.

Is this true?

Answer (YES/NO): YES